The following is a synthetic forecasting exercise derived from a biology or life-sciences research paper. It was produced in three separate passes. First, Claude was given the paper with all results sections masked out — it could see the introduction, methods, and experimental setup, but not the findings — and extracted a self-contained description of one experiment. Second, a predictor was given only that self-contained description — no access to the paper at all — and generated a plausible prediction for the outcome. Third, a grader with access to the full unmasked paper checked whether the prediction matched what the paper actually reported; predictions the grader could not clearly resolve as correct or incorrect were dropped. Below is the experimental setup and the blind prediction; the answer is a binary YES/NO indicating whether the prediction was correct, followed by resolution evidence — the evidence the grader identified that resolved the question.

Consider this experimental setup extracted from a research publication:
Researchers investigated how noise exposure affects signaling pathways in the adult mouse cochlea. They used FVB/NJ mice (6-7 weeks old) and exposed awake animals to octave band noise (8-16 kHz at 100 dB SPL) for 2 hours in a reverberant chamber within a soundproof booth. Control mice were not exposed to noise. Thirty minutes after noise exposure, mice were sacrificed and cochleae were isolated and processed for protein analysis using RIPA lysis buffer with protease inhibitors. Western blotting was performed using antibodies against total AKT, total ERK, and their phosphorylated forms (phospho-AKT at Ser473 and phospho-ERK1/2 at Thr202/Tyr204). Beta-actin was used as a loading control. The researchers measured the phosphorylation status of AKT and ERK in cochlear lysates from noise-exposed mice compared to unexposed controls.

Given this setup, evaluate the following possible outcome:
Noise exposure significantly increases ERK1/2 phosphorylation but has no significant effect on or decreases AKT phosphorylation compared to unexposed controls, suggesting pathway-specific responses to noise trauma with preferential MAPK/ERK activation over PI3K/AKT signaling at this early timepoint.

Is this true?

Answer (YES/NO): NO